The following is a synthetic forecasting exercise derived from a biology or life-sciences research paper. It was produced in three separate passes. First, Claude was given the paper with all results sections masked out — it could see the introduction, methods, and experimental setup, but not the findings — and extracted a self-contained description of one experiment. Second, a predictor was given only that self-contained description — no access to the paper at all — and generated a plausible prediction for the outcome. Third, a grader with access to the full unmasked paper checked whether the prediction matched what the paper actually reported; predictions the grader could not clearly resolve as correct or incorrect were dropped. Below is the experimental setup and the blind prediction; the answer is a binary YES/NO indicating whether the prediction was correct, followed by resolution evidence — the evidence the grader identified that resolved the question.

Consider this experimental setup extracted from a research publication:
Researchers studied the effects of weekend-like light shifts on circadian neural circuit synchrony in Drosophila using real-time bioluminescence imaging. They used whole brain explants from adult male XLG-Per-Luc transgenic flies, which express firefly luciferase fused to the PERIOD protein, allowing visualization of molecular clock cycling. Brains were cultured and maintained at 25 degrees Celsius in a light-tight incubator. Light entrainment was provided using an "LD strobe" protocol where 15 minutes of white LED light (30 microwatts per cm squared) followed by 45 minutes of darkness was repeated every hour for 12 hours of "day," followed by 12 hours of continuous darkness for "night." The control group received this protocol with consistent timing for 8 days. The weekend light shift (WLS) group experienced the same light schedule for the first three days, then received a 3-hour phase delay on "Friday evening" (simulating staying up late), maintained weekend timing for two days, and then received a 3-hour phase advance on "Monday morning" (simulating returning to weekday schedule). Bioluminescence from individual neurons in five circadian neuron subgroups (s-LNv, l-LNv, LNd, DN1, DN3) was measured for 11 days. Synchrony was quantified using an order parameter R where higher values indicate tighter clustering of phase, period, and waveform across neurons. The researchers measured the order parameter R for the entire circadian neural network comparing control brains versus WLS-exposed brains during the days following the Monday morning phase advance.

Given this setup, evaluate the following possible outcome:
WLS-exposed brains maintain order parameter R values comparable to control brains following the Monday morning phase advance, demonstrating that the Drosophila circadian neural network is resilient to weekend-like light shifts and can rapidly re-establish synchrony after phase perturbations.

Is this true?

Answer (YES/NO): NO